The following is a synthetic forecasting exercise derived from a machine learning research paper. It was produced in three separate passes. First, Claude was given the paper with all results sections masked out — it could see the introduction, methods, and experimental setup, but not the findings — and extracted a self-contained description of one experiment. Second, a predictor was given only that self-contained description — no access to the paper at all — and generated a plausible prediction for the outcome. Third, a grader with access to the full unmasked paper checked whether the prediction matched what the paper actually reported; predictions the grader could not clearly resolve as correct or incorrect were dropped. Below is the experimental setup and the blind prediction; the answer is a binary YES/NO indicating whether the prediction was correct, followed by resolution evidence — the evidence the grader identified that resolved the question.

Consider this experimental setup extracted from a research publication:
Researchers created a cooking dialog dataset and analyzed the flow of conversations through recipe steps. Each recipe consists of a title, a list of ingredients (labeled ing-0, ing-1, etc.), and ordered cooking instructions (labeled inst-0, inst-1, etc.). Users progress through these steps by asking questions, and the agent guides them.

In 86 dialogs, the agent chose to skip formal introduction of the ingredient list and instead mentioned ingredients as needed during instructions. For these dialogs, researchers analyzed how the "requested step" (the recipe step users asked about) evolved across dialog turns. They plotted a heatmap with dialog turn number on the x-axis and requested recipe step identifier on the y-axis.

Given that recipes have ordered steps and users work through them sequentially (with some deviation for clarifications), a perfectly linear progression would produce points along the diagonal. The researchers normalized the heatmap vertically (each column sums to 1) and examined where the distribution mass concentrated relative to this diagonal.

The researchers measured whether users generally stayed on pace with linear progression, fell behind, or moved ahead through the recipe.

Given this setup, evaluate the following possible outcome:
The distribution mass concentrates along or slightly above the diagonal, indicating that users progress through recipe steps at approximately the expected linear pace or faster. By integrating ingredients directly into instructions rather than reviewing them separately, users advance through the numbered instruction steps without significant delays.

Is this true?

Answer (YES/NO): NO